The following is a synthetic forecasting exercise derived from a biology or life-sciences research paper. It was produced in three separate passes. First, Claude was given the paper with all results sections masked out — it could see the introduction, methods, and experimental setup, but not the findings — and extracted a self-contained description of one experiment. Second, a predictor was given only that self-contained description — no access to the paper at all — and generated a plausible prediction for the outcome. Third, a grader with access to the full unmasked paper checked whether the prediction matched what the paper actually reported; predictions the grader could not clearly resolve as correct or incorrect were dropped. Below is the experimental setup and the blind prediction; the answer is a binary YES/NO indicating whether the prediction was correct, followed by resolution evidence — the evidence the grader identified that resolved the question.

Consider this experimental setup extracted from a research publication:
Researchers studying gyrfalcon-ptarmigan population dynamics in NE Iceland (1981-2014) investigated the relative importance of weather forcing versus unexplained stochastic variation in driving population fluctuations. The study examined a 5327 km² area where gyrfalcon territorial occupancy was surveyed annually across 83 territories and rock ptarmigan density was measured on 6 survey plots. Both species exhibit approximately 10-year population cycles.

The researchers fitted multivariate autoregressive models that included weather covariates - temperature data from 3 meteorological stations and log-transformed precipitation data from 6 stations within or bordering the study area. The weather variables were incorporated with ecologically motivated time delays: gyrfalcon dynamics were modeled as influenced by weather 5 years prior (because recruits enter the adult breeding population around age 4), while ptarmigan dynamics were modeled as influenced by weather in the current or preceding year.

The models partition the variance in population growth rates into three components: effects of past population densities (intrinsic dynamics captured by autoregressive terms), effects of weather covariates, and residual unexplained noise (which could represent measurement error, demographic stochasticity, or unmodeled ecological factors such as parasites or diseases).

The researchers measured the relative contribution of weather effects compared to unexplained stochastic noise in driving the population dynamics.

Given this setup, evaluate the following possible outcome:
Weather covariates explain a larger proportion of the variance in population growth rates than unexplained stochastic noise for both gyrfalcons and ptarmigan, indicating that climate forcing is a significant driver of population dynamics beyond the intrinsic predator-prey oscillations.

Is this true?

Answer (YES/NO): NO